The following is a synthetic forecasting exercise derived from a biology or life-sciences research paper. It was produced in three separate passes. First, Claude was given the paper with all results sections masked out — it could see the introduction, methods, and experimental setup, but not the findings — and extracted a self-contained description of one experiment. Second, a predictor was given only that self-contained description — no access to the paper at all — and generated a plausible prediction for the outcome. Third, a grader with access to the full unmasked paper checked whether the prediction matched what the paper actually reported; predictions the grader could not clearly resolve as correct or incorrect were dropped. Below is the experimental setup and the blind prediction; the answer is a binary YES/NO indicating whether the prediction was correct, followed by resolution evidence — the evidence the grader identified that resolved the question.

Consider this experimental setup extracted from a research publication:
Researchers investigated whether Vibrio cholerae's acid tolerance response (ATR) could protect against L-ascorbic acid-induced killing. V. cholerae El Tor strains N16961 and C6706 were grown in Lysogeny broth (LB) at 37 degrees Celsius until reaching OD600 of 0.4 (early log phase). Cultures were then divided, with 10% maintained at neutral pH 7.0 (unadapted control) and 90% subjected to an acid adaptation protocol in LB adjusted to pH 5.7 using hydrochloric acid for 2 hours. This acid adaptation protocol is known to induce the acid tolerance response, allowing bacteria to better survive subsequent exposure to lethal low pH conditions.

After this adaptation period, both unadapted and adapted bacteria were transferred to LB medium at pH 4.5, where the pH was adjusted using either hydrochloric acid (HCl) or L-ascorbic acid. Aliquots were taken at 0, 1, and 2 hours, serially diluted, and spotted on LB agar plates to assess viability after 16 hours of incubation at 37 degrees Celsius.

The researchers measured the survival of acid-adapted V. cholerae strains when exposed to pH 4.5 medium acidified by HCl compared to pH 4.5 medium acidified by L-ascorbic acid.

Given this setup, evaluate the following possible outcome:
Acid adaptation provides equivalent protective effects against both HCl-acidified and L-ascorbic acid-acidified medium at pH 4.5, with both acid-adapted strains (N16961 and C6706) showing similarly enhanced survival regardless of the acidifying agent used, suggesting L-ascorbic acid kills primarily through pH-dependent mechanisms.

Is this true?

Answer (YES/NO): NO